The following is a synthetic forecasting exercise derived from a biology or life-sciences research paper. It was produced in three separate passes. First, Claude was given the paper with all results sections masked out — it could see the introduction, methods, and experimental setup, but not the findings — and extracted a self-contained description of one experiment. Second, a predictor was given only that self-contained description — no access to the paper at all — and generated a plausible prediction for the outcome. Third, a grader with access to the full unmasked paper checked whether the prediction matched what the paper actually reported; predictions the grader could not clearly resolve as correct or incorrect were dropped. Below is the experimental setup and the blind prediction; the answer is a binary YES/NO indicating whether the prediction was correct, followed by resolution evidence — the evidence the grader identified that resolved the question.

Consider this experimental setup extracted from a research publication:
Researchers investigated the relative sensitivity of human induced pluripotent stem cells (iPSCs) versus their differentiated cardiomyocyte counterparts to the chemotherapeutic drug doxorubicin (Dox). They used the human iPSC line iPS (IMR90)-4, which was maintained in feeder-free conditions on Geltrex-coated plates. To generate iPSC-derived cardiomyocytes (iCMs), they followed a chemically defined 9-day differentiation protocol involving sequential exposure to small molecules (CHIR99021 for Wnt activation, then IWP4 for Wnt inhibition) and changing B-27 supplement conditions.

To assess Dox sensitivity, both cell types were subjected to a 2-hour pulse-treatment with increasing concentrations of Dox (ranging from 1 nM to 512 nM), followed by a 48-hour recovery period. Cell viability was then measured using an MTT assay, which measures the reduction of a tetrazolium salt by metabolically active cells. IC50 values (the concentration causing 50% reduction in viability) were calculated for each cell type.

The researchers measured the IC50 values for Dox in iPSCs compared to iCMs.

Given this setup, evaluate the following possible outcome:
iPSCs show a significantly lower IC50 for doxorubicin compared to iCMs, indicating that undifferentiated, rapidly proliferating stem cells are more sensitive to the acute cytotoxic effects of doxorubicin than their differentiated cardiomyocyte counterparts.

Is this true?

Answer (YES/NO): YES